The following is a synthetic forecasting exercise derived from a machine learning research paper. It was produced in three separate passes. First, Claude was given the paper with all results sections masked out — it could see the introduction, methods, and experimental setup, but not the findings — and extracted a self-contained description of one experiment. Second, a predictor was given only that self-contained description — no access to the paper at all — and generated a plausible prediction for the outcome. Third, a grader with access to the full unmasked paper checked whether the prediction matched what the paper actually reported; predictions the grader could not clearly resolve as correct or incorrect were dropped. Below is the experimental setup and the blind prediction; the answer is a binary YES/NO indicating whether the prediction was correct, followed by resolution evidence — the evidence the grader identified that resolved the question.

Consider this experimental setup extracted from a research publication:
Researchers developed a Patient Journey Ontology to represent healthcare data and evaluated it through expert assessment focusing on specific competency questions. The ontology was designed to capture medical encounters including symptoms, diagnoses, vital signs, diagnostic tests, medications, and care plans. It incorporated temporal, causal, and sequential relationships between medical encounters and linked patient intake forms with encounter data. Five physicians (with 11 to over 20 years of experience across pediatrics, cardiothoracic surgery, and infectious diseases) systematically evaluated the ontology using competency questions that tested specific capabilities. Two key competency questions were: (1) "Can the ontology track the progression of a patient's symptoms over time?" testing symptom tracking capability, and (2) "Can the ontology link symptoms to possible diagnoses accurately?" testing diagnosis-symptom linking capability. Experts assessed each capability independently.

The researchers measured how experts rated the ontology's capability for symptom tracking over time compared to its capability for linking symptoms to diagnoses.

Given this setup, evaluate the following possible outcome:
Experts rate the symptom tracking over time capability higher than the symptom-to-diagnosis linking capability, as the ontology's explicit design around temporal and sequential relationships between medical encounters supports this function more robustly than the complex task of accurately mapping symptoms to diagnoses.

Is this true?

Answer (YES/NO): YES